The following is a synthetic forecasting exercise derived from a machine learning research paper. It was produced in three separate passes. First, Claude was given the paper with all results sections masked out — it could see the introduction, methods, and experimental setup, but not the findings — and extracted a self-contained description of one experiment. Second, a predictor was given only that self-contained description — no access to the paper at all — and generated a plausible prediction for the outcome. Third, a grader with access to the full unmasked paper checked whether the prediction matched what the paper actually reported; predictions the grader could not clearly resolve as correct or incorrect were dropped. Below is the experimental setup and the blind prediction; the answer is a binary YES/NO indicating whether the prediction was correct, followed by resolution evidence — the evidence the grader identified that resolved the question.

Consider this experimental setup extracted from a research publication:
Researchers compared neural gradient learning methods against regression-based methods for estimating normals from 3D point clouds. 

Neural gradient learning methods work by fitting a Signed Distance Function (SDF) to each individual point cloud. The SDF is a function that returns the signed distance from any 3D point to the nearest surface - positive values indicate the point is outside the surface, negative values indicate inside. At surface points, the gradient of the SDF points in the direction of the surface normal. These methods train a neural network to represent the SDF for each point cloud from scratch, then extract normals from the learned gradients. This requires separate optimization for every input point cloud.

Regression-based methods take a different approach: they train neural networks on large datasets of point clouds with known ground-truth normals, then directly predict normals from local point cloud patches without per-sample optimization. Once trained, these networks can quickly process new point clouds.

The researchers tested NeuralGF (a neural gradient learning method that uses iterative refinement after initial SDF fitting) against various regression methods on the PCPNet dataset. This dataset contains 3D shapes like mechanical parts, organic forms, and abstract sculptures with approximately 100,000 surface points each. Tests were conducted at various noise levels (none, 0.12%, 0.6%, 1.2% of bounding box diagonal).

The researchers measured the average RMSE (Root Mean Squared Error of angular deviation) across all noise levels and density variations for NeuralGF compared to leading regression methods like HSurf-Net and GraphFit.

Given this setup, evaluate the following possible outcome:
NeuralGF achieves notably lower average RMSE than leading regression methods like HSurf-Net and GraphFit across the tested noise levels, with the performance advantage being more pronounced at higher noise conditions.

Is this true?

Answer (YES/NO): NO